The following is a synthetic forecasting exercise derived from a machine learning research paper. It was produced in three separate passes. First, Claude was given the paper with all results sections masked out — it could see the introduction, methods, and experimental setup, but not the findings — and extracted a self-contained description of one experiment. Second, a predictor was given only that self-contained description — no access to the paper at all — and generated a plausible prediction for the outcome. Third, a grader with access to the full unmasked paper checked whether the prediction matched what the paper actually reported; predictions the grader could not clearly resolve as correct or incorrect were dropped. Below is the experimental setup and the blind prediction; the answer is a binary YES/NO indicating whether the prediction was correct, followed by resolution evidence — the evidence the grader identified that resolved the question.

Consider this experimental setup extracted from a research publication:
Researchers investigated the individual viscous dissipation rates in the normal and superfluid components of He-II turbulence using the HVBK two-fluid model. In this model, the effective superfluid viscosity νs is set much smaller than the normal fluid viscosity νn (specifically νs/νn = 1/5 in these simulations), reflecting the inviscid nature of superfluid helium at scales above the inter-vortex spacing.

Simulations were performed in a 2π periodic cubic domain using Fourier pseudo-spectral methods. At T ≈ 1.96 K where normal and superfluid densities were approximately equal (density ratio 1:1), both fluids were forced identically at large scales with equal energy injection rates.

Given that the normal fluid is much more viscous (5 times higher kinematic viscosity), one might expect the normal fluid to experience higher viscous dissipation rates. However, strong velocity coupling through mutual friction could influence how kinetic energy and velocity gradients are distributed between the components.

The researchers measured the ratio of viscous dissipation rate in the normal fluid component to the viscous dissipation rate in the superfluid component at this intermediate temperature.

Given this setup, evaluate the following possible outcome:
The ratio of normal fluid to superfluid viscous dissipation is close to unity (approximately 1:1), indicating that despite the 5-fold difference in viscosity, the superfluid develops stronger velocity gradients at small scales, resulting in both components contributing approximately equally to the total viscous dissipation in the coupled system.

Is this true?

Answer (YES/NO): NO